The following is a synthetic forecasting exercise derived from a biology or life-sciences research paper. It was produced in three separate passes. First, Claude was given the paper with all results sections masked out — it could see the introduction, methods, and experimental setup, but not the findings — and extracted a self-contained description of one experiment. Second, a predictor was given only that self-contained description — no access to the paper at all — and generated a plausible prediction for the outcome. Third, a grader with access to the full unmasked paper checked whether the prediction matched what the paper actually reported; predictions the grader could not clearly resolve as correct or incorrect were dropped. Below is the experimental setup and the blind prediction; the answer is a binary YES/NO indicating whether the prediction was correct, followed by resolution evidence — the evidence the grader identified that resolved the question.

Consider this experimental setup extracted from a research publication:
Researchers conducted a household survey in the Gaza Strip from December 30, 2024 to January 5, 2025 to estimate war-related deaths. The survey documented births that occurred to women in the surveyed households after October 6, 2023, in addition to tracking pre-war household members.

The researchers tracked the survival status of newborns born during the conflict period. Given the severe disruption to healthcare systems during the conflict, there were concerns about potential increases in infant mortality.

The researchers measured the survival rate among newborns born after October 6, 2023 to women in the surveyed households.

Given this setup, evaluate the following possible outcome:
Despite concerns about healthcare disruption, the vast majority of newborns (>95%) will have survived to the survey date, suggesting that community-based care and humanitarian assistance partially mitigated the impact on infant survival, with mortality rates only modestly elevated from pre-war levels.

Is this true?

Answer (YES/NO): YES